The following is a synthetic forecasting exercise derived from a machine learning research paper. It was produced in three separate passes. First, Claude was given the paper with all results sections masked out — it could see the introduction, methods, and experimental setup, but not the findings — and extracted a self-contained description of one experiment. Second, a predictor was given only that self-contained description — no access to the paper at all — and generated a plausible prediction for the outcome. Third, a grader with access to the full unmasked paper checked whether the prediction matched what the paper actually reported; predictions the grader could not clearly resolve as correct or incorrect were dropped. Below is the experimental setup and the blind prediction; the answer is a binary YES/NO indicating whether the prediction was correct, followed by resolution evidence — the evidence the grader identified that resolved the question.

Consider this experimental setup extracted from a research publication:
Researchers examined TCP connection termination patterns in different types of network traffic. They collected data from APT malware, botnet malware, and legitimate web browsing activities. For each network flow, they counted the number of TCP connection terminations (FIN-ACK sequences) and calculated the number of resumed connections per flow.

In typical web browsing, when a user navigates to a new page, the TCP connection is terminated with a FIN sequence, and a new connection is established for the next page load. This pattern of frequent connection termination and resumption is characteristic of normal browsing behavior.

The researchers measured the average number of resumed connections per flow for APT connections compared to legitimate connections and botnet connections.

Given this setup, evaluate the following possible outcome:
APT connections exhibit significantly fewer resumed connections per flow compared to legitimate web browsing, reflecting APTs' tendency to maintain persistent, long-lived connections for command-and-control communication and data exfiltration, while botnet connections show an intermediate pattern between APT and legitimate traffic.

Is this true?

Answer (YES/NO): NO